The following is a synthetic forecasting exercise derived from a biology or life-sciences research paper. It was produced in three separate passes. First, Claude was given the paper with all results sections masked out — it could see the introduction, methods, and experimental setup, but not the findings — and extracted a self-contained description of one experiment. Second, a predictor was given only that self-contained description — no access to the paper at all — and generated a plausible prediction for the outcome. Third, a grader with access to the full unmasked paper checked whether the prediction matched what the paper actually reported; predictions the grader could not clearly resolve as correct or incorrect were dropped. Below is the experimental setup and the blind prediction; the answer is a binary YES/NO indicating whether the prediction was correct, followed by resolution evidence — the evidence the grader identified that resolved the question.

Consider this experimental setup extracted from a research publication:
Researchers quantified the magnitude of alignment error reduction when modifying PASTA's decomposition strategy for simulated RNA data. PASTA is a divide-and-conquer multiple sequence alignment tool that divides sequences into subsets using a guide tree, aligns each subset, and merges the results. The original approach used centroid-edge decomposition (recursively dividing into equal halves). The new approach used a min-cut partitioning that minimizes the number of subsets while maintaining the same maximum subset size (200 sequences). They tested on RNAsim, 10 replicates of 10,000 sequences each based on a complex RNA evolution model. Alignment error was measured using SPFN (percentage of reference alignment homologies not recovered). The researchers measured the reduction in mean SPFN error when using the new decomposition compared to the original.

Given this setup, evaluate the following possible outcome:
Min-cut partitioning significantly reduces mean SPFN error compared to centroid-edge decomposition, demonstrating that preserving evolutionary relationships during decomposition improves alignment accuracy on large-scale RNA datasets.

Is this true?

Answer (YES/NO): YES